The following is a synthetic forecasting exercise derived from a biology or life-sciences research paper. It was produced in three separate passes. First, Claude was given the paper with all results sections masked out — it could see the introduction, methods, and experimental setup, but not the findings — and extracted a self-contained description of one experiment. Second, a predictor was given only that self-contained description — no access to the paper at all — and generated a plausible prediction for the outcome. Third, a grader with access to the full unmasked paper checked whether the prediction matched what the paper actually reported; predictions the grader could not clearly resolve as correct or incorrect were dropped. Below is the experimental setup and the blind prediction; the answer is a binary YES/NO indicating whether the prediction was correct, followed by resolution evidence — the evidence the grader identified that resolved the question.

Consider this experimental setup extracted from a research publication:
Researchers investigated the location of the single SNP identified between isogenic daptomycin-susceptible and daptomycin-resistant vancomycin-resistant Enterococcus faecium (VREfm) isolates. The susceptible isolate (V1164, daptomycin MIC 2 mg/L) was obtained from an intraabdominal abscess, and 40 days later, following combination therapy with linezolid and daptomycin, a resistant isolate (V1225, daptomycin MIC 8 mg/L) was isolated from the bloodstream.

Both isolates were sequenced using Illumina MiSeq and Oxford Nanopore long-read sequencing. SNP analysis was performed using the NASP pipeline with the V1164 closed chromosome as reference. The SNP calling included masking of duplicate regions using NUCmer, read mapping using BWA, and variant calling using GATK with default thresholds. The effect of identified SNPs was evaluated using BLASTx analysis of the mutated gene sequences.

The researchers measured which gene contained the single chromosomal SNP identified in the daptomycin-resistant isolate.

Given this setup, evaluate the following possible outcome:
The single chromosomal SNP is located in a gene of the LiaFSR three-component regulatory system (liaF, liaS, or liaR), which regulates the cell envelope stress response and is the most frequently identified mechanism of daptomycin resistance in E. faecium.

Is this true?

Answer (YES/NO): NO